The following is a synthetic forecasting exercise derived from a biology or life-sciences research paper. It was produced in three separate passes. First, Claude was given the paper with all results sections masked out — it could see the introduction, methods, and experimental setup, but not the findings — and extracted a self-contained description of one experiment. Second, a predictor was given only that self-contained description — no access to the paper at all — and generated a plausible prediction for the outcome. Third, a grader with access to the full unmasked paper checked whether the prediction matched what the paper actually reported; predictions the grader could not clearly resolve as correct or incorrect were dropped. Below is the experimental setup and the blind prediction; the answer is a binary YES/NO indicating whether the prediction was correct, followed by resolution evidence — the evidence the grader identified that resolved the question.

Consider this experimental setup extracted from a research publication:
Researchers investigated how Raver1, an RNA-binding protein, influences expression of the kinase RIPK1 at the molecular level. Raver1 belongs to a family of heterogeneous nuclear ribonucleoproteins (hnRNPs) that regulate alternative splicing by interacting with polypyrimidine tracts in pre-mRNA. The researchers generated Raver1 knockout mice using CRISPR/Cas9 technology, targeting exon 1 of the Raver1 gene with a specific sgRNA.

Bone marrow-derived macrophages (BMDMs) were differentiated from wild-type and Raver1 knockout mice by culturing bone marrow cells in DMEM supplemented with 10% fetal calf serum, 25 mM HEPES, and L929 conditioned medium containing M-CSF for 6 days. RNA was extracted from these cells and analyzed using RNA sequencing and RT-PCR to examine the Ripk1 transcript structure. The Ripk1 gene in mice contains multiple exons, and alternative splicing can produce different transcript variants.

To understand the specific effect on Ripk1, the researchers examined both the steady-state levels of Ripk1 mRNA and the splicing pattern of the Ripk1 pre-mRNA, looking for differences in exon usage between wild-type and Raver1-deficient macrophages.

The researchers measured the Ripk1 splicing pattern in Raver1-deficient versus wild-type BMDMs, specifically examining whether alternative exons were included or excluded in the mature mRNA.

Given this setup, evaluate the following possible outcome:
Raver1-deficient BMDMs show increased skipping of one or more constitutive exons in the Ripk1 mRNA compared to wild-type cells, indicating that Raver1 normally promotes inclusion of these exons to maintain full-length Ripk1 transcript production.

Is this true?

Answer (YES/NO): NO